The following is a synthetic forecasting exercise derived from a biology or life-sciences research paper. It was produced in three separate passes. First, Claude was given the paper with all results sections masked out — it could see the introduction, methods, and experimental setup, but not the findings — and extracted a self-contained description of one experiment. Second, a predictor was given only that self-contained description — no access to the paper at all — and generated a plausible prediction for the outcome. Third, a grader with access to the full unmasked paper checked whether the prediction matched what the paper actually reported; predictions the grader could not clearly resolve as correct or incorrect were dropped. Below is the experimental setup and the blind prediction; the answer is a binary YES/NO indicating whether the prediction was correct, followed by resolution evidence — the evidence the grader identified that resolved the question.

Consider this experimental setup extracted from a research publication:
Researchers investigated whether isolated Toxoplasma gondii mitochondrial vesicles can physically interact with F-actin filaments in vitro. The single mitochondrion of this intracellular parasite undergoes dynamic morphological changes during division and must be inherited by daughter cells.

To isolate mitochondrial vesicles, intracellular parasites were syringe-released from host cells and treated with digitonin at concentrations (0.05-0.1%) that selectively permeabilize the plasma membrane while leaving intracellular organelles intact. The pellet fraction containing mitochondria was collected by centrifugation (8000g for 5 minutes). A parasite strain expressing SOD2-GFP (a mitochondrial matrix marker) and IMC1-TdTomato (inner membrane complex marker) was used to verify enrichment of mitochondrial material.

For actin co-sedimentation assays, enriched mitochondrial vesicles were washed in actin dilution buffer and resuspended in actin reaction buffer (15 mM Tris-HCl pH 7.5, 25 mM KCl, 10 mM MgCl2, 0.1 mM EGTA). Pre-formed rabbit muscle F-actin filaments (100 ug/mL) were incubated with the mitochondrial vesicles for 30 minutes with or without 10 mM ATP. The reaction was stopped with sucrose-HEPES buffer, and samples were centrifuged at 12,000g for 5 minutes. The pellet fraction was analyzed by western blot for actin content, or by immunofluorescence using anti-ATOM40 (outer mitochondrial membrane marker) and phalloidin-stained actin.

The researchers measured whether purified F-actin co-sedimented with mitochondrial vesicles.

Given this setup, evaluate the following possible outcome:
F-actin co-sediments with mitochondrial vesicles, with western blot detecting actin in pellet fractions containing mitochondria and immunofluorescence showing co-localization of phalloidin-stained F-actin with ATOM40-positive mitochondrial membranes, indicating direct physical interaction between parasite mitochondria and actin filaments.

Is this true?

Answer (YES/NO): YES